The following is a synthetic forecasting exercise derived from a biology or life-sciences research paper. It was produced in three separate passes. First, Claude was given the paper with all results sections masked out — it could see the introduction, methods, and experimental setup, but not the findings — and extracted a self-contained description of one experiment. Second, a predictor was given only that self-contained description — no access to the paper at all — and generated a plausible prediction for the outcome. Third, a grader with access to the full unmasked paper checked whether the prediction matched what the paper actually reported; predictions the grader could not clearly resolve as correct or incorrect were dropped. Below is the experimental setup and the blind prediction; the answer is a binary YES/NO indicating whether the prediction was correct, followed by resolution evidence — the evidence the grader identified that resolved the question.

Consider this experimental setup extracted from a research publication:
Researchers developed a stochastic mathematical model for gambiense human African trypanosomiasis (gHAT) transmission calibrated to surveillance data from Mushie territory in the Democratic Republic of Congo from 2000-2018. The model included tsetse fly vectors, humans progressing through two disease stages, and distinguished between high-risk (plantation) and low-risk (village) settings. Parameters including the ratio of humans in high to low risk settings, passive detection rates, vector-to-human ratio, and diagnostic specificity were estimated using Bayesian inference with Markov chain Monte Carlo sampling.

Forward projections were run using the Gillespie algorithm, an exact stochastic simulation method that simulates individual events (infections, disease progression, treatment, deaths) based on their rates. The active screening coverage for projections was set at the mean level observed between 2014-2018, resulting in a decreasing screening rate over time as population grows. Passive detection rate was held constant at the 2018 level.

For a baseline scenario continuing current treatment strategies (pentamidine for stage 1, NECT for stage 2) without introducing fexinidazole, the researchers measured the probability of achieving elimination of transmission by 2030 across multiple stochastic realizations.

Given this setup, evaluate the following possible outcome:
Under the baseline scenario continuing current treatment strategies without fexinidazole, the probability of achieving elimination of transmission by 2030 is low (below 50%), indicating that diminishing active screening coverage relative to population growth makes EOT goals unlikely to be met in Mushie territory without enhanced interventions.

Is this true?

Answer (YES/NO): NO